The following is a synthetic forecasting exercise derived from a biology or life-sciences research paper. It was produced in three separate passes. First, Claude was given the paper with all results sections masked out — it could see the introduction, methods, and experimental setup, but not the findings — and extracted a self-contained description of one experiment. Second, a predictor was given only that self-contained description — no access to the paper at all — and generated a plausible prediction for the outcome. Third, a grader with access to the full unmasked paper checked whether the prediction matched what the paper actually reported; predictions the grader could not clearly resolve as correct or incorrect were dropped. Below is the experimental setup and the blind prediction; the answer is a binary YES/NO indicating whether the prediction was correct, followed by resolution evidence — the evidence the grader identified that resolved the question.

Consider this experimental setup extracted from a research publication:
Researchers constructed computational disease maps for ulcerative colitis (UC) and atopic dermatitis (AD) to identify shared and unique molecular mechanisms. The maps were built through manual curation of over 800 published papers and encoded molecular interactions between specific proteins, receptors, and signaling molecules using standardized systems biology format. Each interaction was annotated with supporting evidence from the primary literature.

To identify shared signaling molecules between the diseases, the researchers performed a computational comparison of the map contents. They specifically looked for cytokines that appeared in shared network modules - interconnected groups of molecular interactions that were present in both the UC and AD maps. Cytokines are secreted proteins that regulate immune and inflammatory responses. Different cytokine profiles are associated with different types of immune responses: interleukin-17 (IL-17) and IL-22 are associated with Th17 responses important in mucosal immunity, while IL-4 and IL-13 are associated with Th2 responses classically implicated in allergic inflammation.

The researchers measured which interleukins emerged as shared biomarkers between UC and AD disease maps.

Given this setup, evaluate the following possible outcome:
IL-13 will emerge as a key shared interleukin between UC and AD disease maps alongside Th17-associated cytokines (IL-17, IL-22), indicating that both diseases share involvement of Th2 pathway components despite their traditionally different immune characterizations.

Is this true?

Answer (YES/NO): NO